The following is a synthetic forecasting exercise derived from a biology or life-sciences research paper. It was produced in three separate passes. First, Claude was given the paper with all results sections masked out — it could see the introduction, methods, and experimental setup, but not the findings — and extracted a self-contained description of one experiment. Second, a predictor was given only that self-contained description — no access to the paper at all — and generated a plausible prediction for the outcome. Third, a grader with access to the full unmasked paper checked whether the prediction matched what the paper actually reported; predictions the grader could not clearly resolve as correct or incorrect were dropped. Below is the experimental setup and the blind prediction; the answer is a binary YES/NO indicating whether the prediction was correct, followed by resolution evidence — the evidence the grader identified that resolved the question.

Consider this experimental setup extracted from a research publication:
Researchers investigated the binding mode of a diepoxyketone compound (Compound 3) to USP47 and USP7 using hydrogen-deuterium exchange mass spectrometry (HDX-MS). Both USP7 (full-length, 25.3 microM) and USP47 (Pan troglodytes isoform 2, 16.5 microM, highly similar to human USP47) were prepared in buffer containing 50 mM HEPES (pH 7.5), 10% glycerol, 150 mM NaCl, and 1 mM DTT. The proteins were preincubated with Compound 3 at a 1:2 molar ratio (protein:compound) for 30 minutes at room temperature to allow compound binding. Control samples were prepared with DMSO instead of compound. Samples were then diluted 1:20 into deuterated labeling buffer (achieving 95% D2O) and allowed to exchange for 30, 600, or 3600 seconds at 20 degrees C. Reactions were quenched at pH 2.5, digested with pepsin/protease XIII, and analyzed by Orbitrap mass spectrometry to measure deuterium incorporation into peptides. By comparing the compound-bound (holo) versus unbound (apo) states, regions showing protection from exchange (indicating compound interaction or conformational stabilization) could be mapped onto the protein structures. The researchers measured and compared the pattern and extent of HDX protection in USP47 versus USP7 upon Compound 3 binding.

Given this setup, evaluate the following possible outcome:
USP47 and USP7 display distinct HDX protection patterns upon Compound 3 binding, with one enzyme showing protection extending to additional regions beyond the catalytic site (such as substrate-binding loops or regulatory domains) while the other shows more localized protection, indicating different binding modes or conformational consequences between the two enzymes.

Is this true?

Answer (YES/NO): YES